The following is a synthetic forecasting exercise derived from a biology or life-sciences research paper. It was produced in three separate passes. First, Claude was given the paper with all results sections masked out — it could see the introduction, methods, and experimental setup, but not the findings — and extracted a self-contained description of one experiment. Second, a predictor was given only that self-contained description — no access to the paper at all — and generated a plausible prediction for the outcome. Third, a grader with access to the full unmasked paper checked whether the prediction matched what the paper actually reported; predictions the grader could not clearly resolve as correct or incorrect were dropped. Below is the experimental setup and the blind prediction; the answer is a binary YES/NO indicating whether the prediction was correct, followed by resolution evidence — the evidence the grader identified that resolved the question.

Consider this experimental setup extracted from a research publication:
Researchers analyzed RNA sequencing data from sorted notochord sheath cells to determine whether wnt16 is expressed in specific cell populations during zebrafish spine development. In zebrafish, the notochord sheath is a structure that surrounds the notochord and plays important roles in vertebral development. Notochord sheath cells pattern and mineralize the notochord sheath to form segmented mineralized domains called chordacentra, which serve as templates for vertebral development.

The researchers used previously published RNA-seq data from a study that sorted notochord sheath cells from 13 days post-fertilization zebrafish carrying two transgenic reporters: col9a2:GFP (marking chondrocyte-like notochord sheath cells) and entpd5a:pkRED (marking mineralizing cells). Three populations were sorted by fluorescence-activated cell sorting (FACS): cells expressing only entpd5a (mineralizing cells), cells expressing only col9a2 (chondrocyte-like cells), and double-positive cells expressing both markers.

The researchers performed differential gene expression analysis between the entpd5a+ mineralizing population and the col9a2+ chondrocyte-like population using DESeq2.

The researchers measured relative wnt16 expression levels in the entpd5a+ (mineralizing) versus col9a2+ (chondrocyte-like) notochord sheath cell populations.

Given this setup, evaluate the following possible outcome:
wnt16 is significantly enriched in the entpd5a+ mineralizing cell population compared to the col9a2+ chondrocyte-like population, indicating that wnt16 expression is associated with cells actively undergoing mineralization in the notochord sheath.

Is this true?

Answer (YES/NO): NO